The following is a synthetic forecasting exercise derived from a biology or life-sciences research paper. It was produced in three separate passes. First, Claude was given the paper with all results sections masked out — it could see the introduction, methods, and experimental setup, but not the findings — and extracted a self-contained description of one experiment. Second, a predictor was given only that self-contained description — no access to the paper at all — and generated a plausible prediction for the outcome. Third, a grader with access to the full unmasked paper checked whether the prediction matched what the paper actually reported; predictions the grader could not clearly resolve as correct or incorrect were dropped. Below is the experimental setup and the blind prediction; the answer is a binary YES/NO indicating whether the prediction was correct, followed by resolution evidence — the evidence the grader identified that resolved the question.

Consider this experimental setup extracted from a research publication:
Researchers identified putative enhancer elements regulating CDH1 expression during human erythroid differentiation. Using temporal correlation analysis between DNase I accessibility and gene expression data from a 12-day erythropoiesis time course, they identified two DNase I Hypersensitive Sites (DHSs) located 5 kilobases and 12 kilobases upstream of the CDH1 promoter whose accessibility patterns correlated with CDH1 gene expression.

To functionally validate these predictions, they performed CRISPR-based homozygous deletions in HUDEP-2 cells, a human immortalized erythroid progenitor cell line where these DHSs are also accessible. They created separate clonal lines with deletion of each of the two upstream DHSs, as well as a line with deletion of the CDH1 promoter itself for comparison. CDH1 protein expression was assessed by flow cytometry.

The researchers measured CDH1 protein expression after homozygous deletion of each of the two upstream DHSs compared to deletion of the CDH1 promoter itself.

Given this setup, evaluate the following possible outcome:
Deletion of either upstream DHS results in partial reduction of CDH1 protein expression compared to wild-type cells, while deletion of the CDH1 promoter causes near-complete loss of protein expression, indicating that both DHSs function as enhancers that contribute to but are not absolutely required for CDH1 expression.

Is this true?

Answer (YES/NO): NO